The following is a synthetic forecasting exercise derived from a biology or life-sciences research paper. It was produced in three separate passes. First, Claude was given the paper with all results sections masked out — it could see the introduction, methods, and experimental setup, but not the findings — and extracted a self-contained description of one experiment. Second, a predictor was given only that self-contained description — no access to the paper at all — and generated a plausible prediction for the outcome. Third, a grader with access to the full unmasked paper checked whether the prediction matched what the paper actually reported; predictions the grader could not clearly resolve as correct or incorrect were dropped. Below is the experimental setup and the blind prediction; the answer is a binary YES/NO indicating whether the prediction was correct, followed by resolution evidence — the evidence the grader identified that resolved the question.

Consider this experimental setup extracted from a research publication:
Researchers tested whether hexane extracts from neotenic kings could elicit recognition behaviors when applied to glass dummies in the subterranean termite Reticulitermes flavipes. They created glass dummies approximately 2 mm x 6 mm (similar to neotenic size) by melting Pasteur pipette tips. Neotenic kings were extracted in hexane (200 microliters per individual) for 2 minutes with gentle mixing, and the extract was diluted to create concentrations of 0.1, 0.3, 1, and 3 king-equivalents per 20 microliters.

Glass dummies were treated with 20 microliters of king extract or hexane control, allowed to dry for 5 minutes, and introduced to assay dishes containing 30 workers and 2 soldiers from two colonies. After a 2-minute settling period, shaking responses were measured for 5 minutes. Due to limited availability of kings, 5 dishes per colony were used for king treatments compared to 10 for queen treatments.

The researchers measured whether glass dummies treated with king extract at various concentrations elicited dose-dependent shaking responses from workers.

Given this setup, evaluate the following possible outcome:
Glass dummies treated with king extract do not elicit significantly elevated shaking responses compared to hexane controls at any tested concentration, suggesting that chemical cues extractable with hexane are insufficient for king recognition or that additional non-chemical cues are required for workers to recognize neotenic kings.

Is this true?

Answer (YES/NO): NO